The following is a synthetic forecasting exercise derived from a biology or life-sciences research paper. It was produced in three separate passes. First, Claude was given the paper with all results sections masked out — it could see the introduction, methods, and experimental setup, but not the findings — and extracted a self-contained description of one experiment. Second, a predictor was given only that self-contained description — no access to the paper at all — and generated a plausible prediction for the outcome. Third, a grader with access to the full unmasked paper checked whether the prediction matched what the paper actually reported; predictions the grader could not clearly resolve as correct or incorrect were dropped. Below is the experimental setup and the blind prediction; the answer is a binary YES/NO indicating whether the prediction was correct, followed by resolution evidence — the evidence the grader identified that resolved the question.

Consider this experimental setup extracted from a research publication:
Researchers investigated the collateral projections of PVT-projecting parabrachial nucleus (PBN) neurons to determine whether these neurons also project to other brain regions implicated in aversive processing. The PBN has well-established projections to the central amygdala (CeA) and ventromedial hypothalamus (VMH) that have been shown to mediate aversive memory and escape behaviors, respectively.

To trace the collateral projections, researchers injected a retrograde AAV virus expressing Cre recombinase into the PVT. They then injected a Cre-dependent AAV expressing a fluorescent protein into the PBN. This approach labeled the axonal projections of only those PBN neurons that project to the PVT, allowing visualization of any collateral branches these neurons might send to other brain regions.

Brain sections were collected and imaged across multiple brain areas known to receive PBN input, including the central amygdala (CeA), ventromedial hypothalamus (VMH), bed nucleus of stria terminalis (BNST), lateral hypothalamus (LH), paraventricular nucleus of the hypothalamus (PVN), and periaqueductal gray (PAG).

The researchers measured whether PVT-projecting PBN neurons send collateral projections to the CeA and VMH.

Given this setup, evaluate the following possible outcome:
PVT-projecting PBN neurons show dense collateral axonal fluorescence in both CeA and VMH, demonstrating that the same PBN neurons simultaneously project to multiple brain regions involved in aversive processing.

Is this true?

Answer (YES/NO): NO